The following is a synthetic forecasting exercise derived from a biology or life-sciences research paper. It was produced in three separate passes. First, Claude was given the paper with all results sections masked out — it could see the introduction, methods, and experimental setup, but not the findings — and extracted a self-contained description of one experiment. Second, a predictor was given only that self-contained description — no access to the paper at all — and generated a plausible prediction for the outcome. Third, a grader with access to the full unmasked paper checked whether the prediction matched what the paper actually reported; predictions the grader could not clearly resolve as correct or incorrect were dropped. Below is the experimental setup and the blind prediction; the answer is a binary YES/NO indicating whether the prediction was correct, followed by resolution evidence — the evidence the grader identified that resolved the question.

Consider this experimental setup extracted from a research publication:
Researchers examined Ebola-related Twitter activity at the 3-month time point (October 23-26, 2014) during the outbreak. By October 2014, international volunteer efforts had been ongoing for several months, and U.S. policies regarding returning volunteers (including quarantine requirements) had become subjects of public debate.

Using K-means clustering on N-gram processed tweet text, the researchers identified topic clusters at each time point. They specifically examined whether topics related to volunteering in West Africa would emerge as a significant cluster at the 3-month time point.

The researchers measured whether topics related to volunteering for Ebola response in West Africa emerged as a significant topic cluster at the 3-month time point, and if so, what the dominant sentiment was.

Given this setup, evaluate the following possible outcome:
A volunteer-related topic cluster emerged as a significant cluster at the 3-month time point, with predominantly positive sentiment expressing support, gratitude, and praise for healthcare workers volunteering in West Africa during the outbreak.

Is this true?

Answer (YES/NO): NO